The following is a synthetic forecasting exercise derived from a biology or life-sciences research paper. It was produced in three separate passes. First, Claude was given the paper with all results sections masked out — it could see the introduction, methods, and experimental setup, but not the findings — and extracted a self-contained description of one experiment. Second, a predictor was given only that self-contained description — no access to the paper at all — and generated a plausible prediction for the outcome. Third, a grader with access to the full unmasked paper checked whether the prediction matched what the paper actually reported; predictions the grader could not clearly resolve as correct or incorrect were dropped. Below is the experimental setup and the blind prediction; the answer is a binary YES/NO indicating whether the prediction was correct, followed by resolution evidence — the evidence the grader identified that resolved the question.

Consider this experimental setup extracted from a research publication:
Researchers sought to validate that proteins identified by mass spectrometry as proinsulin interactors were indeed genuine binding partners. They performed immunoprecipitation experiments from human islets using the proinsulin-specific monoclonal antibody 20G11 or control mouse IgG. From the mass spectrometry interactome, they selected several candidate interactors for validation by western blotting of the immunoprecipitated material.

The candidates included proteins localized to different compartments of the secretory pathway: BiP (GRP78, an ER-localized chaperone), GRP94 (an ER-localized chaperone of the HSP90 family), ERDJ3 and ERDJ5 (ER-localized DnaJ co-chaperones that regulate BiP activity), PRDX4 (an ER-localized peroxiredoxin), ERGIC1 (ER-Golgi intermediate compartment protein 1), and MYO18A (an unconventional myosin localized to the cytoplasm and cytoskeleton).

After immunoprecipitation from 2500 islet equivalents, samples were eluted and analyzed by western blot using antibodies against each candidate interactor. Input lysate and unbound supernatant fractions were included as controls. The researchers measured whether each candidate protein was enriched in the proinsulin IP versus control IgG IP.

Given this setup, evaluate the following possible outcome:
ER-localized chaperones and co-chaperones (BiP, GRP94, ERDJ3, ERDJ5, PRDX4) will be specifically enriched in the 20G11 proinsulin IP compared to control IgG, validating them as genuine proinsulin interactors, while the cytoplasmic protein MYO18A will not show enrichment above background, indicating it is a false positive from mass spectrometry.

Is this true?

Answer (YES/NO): NO